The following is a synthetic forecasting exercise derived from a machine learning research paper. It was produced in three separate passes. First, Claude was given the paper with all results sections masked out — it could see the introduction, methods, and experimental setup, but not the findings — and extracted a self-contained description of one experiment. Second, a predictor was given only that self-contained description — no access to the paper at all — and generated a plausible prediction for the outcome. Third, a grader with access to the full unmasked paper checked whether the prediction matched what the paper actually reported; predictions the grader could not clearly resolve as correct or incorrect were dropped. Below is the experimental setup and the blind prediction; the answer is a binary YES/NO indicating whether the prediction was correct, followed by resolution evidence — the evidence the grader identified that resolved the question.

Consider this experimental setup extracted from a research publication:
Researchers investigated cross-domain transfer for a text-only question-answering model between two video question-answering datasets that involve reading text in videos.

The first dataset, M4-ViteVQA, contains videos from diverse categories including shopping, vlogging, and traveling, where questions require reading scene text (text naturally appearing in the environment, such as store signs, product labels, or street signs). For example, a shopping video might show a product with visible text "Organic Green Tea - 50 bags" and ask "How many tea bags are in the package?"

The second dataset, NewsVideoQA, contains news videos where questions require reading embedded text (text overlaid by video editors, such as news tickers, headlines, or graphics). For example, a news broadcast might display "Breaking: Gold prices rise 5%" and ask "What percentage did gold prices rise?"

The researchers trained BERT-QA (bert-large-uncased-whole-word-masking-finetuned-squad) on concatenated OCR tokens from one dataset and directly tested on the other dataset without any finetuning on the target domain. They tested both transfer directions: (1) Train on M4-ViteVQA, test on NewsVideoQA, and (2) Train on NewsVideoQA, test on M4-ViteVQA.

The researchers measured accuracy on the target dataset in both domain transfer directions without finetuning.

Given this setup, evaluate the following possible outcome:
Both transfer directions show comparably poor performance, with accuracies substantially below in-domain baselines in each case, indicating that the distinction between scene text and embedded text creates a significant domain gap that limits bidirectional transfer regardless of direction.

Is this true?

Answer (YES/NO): NO